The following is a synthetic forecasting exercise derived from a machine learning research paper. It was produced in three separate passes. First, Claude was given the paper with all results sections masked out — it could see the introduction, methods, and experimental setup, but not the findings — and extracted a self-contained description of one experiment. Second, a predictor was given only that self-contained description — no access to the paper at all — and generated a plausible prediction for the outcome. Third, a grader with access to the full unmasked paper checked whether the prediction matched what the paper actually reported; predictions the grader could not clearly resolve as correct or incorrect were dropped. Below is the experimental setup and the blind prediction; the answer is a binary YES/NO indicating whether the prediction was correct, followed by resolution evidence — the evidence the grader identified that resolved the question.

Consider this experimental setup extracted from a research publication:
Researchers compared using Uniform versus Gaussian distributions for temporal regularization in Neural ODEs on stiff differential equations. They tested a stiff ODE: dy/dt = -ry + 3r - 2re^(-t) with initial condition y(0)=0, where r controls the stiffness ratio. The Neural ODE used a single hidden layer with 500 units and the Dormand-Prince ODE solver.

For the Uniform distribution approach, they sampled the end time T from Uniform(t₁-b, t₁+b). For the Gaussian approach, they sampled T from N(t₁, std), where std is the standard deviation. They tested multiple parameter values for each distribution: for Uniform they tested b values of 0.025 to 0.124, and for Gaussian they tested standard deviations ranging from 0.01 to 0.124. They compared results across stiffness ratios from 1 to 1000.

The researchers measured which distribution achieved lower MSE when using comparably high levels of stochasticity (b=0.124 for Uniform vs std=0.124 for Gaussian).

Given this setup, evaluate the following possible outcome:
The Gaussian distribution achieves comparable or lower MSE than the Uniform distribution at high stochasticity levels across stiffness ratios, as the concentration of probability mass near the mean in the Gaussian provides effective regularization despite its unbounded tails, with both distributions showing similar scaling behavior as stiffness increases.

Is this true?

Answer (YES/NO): NO